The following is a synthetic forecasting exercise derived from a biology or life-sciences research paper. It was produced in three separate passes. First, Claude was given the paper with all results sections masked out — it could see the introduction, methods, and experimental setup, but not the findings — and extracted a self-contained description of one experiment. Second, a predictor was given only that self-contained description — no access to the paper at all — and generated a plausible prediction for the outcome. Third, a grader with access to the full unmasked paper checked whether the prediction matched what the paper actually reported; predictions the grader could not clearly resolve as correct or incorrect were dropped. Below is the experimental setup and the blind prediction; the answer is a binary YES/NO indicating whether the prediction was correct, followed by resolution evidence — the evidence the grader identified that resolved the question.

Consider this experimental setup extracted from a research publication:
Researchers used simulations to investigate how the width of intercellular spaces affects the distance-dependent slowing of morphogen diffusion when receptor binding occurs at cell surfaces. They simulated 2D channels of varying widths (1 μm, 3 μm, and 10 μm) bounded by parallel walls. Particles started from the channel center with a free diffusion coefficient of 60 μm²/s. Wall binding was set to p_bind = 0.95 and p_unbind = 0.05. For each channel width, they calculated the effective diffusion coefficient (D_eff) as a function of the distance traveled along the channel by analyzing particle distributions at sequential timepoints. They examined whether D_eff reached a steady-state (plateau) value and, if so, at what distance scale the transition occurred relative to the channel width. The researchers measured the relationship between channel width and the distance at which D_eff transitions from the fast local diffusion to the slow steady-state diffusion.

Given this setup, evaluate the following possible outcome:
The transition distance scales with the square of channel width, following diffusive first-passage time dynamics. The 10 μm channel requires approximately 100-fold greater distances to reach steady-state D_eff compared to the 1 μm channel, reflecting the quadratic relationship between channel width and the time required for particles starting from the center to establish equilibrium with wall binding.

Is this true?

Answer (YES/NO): NO